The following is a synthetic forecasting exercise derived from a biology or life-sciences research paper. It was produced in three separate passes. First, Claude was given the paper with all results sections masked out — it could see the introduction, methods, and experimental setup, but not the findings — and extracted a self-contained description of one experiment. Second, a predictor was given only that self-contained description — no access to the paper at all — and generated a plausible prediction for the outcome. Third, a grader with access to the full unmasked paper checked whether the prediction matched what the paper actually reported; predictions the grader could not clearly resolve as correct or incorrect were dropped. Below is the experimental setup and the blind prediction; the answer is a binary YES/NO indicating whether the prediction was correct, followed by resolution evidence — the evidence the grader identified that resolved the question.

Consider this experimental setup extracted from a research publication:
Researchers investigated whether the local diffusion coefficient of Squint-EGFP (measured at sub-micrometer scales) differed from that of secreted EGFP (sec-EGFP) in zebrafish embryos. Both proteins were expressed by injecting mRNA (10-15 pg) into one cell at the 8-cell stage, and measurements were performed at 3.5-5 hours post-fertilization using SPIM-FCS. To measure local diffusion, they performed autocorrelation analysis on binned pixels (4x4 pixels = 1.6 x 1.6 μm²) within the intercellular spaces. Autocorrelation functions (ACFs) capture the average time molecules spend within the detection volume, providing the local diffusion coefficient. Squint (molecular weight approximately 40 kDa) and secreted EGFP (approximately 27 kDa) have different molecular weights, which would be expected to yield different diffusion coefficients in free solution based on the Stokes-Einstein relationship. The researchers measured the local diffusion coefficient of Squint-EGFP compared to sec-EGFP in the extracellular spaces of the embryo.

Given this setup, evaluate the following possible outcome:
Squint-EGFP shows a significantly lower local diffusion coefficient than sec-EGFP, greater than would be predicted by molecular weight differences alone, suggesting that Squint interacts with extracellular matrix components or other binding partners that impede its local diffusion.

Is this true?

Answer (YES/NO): NO